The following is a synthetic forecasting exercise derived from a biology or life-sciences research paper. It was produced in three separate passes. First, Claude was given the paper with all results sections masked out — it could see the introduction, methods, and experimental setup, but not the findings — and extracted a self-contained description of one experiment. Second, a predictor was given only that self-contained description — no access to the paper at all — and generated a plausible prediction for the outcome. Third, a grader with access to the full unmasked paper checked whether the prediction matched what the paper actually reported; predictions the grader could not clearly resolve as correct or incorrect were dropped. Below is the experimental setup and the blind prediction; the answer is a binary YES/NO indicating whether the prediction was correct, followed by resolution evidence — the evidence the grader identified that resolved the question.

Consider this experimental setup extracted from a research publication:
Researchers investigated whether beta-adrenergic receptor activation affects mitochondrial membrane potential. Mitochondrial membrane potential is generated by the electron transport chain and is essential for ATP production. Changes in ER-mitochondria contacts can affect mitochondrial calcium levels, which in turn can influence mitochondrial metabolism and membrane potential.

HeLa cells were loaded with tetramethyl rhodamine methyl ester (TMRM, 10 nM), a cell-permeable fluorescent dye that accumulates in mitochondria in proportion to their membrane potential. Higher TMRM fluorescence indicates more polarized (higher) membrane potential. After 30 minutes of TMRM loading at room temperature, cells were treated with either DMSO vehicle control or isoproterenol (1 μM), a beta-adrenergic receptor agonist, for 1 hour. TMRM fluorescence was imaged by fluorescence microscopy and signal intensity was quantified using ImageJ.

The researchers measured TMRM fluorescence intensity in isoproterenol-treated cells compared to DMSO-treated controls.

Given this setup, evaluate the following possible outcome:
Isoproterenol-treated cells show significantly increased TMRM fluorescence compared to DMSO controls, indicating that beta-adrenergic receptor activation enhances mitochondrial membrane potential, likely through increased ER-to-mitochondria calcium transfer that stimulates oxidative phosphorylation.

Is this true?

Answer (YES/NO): YES